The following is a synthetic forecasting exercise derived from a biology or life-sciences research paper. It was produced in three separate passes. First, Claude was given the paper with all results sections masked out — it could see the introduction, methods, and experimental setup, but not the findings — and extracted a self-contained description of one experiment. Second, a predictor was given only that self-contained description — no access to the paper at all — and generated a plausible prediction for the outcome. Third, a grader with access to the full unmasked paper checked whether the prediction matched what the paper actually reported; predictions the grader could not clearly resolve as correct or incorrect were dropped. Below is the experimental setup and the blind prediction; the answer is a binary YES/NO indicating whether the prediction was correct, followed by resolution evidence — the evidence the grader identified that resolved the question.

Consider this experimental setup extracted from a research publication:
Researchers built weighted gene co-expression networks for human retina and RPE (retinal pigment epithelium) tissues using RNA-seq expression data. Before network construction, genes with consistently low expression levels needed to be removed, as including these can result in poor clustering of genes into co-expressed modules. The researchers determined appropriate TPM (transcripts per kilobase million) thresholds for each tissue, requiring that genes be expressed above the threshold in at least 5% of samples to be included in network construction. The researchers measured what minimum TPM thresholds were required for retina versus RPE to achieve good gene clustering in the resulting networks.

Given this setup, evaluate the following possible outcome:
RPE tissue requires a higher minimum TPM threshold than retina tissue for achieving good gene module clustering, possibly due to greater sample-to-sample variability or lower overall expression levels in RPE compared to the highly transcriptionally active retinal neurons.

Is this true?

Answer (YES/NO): YES